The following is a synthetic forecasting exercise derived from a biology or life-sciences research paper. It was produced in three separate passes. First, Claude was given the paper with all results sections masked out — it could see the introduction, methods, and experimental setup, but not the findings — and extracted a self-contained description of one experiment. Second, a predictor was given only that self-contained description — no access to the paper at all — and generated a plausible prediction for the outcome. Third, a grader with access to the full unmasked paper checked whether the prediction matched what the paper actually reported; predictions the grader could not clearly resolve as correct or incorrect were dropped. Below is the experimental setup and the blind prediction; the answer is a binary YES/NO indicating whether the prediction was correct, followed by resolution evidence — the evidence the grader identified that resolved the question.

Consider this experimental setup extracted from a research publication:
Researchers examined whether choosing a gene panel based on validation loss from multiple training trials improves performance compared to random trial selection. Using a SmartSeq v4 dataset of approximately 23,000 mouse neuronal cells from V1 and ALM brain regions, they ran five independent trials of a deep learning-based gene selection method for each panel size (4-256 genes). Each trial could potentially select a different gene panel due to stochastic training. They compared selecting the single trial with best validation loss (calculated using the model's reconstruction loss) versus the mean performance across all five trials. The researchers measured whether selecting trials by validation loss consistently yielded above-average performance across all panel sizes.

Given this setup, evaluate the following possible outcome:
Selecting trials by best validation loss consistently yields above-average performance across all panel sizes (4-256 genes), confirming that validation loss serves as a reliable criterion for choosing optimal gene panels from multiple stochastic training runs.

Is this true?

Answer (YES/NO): NO